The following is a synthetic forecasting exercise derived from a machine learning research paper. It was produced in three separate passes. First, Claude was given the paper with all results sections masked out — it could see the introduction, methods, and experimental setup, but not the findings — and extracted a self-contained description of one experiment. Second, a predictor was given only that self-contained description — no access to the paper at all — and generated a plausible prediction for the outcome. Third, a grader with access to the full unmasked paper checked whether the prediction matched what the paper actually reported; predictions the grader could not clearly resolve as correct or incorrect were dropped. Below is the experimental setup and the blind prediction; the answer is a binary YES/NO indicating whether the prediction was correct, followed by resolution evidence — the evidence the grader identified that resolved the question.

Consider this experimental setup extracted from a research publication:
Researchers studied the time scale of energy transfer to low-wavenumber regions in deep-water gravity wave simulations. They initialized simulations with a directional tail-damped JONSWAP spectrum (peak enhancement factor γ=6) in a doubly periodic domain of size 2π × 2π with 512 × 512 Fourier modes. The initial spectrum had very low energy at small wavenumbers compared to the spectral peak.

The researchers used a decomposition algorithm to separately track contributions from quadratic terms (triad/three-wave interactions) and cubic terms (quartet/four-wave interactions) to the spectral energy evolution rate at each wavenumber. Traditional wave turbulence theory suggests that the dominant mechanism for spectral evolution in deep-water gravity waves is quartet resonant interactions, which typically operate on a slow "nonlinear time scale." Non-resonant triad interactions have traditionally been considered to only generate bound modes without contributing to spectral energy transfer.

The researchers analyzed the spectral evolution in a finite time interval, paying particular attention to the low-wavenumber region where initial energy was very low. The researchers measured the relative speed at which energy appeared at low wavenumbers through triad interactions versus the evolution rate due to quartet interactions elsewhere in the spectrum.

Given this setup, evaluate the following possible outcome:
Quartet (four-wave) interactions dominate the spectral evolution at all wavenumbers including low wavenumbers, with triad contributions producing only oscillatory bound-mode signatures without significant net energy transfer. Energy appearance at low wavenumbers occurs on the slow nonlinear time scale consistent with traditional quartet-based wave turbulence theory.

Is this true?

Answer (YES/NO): NO